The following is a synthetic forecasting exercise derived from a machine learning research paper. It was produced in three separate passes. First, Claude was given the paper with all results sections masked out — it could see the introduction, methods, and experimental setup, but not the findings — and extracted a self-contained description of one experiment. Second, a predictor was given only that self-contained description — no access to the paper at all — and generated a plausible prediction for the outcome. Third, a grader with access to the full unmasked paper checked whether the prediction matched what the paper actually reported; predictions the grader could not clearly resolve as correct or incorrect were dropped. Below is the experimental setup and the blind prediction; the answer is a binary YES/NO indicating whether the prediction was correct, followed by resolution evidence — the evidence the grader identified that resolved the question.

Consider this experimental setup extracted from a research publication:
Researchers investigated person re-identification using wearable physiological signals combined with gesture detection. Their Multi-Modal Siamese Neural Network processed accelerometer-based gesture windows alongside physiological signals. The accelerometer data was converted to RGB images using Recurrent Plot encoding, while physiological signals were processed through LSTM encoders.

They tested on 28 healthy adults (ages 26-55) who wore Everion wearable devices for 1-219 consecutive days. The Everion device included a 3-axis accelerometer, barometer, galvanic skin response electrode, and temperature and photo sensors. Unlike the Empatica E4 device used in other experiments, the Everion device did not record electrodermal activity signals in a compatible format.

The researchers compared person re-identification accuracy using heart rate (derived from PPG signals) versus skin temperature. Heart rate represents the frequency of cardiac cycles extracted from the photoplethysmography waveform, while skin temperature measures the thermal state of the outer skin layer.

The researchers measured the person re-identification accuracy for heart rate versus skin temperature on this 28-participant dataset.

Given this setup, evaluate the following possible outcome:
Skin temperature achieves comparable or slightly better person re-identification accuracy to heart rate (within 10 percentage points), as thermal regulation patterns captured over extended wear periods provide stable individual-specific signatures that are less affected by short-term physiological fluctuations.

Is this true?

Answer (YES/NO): NO